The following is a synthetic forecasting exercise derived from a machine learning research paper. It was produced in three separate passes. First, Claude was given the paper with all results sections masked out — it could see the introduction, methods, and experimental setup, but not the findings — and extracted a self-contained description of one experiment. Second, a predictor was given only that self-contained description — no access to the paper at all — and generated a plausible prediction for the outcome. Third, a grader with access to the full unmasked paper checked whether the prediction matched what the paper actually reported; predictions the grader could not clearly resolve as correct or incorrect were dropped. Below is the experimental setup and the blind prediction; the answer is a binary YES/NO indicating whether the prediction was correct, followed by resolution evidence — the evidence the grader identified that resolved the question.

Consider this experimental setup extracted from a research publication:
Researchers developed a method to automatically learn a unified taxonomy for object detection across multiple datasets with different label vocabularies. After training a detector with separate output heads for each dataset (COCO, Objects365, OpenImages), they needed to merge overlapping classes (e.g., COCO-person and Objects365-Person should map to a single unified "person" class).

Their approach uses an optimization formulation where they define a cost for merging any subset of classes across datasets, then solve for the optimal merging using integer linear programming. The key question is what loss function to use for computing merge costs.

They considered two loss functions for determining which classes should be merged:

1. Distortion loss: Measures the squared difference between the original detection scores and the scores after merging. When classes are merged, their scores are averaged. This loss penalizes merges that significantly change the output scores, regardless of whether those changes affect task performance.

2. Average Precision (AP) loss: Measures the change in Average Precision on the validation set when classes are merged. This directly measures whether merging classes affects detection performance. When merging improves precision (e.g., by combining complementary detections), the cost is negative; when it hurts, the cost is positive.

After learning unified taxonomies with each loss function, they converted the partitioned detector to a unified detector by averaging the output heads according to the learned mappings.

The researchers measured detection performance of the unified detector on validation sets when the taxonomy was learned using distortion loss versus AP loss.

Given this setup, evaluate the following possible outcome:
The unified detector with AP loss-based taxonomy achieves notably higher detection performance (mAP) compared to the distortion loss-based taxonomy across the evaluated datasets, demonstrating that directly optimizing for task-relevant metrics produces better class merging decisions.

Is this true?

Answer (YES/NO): NO